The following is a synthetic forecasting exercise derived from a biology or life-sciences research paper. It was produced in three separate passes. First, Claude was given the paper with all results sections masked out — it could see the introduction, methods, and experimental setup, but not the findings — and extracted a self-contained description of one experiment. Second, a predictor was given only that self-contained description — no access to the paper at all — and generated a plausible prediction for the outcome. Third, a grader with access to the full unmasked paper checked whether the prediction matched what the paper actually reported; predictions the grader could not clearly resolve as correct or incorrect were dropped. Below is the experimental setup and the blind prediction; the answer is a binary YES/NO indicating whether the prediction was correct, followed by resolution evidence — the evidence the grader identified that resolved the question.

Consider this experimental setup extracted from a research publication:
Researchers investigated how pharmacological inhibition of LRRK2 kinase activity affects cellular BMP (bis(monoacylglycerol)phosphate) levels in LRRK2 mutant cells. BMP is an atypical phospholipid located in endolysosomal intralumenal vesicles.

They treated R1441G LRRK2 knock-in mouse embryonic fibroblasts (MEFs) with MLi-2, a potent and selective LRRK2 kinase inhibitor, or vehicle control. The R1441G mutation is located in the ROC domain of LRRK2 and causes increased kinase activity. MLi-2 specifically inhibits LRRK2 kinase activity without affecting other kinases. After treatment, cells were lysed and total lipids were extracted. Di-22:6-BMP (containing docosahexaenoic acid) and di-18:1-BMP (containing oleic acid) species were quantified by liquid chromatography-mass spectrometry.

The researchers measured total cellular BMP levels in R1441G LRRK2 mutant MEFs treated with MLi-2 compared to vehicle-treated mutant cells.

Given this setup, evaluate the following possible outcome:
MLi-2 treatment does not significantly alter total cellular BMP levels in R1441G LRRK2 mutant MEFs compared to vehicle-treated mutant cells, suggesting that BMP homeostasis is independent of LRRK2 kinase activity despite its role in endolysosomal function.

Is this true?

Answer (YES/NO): NO